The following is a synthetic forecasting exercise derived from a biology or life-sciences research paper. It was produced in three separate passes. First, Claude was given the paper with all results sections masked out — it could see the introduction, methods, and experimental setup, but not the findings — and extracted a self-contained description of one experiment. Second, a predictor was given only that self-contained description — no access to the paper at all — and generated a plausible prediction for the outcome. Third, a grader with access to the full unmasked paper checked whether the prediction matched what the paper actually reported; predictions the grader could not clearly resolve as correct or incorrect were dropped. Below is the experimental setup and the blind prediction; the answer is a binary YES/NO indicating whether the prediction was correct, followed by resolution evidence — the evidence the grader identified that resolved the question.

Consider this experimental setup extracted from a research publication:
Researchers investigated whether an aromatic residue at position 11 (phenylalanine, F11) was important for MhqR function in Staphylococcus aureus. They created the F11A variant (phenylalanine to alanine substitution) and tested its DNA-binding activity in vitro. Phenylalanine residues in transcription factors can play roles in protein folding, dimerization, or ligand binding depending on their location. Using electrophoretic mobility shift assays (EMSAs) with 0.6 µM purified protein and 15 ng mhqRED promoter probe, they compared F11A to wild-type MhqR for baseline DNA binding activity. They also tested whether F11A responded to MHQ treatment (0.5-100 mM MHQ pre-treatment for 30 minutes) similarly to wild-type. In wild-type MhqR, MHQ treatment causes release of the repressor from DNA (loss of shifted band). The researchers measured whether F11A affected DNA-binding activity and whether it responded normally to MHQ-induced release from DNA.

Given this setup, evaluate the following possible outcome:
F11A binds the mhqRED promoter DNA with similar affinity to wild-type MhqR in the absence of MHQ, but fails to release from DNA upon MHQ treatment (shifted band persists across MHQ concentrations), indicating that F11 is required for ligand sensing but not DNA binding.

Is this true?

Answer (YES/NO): NO